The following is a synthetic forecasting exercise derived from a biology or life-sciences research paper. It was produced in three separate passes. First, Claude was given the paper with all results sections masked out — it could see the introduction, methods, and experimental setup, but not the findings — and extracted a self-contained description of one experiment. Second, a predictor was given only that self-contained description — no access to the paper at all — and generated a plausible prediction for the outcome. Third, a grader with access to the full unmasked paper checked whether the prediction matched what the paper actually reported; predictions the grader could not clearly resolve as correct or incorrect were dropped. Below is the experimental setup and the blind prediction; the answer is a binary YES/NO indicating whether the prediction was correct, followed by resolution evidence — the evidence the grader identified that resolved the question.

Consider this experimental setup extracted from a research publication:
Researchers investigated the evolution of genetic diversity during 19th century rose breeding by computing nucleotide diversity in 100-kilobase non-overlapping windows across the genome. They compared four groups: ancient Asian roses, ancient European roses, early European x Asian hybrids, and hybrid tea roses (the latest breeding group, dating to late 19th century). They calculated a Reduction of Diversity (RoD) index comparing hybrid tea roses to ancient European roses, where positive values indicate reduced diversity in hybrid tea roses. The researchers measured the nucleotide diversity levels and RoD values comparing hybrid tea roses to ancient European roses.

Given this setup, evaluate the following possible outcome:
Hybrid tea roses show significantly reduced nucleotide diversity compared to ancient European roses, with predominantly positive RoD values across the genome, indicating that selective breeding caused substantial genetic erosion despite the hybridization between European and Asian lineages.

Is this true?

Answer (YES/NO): YES